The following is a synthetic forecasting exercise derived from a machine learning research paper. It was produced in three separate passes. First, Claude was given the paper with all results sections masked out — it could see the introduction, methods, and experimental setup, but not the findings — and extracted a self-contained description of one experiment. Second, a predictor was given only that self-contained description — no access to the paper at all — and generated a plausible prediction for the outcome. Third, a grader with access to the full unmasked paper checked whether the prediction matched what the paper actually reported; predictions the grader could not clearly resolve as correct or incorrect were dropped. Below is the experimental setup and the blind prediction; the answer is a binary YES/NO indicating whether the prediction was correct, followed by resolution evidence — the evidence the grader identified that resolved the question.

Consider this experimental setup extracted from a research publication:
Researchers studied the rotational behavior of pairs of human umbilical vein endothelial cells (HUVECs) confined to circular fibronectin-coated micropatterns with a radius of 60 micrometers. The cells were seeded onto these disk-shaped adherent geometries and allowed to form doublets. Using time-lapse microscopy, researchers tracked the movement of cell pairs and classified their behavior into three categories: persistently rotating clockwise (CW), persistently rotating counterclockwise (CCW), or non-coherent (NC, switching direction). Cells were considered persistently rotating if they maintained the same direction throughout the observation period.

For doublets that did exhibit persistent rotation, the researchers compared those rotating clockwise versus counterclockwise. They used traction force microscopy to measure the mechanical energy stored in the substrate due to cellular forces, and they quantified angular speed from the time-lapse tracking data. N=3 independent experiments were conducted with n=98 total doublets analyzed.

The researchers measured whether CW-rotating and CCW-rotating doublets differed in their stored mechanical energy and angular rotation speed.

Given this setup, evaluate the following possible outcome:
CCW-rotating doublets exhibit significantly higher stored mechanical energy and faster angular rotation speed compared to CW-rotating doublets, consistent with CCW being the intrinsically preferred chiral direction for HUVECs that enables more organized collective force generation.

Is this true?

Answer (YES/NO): NO